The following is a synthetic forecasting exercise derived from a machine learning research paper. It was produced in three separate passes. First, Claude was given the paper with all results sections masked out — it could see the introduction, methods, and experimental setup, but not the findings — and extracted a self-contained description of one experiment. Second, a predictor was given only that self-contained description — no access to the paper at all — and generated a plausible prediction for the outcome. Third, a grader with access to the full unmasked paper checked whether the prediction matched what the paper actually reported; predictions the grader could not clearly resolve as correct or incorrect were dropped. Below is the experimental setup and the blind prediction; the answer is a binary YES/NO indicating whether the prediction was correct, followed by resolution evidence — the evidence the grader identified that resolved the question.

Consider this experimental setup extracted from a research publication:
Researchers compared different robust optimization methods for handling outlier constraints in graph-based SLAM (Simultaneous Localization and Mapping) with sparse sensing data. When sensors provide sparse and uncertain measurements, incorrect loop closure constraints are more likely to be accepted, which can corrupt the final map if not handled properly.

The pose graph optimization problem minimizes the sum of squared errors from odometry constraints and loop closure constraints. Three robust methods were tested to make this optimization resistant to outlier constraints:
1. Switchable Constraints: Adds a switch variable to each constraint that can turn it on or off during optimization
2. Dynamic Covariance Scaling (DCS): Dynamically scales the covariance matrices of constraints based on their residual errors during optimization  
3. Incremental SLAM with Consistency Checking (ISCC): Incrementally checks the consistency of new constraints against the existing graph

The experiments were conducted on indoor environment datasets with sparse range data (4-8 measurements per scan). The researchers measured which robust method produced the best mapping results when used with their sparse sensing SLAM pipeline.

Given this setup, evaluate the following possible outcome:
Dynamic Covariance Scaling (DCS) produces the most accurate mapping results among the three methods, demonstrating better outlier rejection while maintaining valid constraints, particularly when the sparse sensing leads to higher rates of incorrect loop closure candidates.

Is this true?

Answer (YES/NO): YES